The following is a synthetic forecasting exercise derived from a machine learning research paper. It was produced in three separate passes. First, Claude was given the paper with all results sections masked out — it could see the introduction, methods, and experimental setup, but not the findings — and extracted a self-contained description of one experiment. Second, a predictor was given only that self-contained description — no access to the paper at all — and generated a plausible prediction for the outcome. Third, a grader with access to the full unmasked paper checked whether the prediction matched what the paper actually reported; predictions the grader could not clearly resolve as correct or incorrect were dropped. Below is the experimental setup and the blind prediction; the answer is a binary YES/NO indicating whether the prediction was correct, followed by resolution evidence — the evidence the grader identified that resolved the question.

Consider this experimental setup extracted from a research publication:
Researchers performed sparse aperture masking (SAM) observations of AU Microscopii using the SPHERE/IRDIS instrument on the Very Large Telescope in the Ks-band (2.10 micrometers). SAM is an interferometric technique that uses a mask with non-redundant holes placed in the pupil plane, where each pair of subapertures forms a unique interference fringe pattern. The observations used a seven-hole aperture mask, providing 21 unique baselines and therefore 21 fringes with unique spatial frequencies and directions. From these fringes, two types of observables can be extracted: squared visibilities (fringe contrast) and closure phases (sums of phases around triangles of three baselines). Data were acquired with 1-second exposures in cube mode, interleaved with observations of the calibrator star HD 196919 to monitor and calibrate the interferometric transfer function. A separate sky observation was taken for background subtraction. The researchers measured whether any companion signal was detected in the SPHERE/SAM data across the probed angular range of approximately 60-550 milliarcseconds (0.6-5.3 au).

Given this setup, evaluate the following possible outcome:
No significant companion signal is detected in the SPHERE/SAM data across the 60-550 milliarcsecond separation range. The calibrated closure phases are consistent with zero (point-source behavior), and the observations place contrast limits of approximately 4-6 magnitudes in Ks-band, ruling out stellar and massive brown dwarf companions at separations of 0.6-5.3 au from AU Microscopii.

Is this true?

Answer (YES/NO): NO